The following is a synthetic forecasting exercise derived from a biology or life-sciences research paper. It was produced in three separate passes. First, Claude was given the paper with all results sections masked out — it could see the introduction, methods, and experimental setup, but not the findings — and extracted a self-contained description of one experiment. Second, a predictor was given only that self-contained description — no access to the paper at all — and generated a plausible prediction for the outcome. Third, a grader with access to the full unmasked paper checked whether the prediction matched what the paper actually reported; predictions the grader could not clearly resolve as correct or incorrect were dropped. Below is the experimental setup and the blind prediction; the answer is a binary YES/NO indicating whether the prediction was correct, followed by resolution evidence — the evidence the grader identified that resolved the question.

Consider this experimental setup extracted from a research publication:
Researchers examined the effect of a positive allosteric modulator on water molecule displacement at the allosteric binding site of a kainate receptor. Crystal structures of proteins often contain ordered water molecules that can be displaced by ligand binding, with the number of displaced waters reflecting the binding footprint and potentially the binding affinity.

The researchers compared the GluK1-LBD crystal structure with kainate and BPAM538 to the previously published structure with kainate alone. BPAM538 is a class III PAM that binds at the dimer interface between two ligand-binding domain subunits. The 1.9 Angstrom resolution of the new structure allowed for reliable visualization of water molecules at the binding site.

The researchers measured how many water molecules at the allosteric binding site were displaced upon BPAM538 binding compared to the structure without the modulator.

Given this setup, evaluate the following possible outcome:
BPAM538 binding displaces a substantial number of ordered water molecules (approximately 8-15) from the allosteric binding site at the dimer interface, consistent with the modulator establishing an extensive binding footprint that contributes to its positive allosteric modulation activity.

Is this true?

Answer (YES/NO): NO